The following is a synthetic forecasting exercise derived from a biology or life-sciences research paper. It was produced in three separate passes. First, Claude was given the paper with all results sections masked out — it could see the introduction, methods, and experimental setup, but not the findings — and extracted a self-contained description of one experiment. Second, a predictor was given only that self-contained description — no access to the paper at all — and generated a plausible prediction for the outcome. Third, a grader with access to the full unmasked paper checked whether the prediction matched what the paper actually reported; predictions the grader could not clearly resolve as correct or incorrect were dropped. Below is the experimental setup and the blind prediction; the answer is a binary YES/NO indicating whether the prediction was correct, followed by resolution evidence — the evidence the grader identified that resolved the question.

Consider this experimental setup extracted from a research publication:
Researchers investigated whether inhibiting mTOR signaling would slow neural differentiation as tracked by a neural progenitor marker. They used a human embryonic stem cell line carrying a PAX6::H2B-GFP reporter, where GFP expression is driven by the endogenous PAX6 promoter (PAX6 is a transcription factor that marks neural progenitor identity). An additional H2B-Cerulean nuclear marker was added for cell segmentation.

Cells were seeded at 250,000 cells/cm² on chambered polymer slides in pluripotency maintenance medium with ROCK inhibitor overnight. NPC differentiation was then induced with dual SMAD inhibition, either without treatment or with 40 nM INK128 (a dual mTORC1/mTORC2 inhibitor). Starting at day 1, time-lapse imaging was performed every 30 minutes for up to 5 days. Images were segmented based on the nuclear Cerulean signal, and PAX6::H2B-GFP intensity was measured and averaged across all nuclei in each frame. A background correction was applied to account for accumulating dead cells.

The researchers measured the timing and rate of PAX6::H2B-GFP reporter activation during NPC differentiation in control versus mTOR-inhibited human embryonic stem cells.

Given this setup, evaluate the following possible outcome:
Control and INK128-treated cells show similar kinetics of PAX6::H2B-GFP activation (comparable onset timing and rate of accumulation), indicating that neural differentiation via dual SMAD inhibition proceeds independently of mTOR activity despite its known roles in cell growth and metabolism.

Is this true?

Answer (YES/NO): YES